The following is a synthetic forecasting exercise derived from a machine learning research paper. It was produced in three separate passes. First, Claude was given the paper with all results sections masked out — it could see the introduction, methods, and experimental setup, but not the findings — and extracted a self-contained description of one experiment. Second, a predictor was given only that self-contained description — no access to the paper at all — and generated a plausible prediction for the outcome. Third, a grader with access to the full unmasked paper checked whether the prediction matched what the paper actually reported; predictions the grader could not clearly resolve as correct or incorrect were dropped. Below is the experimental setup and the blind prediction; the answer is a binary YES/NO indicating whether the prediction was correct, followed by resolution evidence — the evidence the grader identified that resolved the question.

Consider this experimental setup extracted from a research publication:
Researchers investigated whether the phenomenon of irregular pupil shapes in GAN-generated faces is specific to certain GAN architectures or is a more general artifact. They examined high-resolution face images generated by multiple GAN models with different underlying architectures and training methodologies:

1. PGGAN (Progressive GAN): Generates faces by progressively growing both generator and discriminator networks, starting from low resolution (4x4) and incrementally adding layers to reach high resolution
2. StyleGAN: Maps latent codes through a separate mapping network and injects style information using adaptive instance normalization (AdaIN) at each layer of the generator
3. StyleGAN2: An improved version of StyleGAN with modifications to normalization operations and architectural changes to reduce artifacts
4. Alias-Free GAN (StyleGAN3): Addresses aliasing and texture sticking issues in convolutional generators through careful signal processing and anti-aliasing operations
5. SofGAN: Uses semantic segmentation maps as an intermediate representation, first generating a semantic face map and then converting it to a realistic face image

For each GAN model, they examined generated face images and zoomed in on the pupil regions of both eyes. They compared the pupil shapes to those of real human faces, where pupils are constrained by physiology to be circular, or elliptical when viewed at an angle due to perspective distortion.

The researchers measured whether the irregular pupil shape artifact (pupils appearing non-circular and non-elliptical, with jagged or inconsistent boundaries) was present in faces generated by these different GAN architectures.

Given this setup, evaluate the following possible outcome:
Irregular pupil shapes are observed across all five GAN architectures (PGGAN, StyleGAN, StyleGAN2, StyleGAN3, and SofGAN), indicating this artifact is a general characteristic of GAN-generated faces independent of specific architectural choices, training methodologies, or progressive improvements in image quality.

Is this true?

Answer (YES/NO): YES